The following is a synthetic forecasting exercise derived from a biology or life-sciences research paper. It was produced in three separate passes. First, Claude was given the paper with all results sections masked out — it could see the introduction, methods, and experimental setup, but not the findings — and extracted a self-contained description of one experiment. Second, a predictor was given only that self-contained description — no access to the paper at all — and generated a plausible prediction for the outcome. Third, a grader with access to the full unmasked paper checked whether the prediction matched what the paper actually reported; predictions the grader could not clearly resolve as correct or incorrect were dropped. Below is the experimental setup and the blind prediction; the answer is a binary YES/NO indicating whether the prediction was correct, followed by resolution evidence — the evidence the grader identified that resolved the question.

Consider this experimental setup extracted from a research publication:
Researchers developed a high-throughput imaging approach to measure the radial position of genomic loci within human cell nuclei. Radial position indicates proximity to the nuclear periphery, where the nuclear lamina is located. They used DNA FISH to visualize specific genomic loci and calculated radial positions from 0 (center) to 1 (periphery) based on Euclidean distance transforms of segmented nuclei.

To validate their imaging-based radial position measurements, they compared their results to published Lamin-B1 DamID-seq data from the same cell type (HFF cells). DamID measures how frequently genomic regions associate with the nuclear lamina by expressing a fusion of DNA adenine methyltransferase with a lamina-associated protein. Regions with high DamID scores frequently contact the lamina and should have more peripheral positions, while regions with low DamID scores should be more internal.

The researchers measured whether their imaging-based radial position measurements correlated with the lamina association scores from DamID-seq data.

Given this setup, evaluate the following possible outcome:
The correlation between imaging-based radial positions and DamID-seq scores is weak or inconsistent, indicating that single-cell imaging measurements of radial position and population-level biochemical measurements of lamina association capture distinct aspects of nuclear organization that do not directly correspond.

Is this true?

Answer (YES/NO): YES